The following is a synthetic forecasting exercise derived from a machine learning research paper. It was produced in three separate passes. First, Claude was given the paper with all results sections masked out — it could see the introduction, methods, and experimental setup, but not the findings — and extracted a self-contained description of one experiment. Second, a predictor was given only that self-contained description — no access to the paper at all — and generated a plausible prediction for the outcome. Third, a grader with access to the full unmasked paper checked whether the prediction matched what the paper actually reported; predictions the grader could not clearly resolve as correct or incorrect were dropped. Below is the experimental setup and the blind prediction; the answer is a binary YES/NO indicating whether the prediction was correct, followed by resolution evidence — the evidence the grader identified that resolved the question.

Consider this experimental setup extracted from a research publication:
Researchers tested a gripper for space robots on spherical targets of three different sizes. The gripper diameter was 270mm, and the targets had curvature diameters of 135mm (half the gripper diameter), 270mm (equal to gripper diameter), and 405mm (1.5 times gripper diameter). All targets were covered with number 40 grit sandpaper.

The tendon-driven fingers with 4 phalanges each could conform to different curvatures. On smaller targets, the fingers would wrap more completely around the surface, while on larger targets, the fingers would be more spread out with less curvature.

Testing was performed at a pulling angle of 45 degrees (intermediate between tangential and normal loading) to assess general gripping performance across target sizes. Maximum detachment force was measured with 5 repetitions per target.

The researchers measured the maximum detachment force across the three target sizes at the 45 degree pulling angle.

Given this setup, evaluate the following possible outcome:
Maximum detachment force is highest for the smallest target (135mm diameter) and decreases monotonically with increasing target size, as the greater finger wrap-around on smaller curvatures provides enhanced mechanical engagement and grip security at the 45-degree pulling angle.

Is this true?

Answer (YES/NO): YES